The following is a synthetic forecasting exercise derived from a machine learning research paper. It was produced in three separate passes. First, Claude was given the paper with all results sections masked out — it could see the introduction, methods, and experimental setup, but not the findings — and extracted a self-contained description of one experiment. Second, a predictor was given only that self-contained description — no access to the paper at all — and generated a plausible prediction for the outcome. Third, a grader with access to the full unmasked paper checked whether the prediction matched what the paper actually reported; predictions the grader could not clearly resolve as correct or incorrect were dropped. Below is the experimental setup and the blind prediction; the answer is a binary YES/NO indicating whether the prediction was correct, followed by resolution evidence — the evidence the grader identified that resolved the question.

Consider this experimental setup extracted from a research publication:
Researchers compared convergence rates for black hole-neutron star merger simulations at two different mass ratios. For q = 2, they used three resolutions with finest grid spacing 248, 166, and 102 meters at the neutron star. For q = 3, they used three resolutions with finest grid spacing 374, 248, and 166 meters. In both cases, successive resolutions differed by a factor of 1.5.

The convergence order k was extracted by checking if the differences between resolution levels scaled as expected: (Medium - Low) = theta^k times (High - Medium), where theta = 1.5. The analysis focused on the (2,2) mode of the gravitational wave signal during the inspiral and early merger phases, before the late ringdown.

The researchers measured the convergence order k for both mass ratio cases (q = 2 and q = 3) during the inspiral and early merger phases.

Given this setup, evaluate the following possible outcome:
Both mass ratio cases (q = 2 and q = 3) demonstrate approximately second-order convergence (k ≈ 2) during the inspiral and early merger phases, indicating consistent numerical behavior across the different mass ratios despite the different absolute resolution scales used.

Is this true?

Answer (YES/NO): NO